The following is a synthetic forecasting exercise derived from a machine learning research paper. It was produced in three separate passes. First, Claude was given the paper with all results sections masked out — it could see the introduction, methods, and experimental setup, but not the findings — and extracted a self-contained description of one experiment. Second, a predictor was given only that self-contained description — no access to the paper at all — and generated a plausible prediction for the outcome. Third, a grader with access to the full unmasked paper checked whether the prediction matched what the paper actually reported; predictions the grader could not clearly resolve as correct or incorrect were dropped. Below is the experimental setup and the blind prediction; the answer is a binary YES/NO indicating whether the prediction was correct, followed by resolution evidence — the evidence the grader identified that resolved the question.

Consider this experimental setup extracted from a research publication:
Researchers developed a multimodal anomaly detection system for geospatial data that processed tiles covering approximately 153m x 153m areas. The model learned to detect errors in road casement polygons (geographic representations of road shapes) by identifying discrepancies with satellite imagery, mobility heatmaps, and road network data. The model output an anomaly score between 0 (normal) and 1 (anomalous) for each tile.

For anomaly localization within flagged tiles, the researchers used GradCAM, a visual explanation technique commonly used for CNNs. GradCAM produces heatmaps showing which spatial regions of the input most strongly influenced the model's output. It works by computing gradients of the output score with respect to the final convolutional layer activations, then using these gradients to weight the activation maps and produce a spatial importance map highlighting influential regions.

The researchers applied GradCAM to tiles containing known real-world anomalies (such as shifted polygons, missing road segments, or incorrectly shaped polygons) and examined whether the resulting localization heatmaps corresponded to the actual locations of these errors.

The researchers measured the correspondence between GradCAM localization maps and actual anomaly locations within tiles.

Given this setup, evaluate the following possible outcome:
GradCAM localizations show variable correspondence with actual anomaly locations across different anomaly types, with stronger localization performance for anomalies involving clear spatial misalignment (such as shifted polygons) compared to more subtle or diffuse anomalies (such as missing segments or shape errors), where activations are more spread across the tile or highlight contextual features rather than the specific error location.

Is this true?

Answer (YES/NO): NO